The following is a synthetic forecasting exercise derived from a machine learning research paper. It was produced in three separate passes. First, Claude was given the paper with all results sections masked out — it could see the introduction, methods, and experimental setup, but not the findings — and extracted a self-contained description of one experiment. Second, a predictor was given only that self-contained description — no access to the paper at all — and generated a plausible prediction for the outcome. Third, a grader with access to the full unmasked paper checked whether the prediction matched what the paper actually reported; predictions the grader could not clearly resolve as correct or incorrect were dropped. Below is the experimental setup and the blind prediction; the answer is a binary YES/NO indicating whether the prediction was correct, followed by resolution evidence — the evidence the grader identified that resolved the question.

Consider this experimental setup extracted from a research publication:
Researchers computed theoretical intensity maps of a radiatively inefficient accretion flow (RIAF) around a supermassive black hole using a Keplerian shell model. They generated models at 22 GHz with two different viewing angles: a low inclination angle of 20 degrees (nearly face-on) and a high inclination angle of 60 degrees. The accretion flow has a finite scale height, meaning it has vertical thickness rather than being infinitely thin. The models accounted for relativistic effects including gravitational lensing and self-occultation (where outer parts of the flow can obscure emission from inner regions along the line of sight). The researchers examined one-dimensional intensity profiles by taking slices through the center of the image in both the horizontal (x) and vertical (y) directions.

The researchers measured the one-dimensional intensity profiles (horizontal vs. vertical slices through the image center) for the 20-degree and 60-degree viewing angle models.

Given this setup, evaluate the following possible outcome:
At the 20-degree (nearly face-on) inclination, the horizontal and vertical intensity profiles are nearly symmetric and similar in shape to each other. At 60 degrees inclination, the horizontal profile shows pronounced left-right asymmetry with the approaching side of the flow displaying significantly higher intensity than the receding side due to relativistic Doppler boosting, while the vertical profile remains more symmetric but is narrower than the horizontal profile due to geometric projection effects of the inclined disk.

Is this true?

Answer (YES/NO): NO